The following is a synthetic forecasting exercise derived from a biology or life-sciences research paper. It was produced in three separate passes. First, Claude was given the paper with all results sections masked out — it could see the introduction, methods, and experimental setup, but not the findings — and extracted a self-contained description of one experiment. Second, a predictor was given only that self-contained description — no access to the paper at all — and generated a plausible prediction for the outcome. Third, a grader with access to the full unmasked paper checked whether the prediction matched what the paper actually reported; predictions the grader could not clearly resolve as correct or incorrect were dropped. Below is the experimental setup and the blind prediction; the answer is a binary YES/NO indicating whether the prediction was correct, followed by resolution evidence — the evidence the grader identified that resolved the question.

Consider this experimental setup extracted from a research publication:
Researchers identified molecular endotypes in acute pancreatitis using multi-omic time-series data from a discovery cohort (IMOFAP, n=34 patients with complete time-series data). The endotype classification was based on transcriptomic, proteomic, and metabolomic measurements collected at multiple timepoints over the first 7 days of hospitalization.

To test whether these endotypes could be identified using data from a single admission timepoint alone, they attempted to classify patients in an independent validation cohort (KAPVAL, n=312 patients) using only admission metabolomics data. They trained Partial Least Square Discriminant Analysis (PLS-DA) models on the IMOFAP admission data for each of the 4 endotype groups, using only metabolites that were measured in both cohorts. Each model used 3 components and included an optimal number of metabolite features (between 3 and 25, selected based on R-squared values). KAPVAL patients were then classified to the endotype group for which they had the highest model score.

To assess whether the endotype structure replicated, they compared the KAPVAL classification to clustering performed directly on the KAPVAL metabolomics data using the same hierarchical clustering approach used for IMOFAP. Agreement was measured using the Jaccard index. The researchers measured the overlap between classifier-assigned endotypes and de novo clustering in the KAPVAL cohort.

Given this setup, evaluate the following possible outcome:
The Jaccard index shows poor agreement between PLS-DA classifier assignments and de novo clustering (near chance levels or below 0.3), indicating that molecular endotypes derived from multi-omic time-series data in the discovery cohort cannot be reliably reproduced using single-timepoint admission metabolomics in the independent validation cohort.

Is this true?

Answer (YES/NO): NO